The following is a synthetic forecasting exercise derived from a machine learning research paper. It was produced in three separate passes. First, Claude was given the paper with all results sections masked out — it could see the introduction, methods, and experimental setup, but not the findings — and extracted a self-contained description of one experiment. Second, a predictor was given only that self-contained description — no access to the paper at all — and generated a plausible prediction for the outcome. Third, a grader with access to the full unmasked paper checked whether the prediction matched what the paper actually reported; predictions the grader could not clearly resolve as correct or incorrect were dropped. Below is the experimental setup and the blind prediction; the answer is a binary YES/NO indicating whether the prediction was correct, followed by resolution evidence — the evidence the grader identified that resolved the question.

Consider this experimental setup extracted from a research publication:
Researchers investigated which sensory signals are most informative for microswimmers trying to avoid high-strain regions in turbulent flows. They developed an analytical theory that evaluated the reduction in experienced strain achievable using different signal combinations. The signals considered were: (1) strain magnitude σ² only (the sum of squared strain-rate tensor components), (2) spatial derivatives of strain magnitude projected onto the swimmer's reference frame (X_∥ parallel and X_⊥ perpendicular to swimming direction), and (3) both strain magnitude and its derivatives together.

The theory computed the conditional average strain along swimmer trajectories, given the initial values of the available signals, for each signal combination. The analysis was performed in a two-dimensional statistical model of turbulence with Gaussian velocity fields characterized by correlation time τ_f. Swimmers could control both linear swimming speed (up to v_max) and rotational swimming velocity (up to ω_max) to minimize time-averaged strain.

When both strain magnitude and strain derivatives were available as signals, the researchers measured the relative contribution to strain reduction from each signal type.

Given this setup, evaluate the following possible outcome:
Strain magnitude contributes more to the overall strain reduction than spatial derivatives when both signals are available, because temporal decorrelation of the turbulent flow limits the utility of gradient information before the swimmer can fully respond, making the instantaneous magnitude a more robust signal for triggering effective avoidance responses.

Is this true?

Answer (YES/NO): NO